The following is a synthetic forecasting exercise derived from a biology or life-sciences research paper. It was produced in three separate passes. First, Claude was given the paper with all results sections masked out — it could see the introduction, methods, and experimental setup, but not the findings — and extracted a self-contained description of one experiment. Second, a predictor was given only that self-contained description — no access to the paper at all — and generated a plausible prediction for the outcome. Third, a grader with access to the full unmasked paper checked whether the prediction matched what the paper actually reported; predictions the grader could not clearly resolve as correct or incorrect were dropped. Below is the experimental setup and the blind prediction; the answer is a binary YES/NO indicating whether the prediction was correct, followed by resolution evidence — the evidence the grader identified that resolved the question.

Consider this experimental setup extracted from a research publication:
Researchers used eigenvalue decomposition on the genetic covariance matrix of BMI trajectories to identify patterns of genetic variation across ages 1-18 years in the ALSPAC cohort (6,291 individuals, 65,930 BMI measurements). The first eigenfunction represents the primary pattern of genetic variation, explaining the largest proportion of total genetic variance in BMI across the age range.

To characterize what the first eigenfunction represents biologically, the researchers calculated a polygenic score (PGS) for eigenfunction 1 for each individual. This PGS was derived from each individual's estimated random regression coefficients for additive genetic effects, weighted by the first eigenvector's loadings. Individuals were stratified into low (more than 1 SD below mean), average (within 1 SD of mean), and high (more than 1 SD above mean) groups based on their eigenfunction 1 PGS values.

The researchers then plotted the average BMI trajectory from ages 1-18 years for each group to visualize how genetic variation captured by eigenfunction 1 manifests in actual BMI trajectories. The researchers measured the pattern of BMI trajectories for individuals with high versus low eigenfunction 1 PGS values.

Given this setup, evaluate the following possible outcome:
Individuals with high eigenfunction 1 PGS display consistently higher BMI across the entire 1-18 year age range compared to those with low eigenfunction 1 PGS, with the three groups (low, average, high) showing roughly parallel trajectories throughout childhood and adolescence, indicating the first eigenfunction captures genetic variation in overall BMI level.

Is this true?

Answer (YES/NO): NO